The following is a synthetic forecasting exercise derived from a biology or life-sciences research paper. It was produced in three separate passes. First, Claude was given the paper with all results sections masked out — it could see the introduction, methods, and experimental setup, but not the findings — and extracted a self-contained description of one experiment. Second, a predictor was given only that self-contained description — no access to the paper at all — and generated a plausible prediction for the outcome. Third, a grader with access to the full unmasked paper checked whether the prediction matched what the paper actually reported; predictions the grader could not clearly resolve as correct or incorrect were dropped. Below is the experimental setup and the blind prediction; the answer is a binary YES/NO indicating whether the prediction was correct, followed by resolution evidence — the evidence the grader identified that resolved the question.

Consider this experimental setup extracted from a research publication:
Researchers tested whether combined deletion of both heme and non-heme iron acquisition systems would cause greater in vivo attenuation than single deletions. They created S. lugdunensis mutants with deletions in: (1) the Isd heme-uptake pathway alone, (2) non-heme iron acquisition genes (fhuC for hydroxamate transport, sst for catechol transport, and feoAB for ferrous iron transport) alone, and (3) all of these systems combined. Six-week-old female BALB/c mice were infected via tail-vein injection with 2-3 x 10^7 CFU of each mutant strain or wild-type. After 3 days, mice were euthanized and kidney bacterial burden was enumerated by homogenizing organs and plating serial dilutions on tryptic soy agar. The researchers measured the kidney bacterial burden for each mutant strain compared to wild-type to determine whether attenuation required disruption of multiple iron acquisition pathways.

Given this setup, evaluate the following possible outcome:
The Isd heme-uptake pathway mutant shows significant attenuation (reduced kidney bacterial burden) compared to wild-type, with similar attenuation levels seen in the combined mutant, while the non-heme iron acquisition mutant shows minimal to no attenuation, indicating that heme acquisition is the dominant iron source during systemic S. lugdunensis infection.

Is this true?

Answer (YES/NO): NO